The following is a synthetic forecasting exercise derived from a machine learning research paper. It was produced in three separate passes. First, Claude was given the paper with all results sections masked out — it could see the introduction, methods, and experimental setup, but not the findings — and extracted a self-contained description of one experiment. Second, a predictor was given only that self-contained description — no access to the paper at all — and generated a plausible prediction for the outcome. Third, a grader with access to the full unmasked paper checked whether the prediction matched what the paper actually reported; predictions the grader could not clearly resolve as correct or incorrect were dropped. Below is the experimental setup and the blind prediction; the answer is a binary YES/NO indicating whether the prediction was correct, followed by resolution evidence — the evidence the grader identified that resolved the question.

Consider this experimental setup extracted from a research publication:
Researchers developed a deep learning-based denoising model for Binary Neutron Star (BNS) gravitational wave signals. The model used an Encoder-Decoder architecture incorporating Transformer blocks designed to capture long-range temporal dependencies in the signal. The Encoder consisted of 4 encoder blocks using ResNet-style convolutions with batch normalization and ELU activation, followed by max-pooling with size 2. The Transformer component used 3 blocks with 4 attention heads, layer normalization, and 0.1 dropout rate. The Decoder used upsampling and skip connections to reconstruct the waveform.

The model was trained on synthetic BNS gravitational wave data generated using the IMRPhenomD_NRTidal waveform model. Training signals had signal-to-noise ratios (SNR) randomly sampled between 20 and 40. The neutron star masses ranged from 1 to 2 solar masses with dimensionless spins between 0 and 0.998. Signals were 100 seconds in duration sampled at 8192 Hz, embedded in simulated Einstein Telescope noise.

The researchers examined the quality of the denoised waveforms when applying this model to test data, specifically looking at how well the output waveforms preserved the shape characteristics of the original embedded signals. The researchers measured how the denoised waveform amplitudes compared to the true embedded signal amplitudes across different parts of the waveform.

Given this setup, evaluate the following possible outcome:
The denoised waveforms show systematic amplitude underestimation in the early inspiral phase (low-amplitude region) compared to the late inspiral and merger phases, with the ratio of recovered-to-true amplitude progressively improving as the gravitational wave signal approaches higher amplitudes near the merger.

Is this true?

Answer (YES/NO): NO